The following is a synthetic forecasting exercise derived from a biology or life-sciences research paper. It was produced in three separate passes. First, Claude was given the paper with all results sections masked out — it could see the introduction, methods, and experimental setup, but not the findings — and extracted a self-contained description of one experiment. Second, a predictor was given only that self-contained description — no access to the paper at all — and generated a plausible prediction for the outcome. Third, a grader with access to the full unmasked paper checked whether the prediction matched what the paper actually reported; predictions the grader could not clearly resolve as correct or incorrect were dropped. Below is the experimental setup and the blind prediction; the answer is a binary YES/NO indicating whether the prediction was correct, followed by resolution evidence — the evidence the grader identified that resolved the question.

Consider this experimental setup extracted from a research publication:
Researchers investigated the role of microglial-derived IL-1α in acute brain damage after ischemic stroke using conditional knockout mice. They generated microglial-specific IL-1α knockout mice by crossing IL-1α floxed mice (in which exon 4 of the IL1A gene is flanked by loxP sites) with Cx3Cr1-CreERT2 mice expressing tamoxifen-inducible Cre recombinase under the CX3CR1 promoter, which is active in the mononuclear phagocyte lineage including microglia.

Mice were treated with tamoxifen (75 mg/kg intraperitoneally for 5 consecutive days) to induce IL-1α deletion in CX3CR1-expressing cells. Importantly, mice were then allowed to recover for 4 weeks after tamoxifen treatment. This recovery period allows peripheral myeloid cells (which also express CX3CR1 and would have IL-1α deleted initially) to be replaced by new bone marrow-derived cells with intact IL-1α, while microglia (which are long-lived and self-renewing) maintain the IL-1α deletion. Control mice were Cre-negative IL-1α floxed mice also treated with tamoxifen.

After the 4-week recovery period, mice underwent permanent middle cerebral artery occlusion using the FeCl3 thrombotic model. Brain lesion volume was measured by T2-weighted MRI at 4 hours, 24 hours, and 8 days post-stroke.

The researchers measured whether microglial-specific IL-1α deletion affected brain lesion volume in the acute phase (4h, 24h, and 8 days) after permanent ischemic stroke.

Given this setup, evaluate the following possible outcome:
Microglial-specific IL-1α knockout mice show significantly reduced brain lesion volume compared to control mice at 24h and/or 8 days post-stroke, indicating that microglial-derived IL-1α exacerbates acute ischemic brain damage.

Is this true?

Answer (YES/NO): NO